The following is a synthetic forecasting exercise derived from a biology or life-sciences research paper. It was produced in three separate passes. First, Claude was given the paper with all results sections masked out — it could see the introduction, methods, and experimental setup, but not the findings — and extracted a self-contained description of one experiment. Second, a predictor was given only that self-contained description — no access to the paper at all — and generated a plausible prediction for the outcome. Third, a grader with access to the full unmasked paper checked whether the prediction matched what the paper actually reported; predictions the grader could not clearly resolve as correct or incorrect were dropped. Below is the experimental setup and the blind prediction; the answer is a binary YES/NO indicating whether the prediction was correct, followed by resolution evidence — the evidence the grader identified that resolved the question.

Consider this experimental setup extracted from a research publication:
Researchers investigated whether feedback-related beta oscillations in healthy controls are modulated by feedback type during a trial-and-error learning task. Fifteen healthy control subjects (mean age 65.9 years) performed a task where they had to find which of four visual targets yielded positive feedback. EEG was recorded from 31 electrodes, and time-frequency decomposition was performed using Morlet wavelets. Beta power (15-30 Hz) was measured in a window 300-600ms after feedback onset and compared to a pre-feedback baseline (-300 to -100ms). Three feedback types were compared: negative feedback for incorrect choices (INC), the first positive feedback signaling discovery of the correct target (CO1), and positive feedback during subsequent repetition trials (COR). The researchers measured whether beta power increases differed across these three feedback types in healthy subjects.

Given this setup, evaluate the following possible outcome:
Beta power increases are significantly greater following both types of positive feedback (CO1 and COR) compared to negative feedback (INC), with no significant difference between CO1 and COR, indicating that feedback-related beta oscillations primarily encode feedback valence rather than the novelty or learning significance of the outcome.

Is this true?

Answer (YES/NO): NO